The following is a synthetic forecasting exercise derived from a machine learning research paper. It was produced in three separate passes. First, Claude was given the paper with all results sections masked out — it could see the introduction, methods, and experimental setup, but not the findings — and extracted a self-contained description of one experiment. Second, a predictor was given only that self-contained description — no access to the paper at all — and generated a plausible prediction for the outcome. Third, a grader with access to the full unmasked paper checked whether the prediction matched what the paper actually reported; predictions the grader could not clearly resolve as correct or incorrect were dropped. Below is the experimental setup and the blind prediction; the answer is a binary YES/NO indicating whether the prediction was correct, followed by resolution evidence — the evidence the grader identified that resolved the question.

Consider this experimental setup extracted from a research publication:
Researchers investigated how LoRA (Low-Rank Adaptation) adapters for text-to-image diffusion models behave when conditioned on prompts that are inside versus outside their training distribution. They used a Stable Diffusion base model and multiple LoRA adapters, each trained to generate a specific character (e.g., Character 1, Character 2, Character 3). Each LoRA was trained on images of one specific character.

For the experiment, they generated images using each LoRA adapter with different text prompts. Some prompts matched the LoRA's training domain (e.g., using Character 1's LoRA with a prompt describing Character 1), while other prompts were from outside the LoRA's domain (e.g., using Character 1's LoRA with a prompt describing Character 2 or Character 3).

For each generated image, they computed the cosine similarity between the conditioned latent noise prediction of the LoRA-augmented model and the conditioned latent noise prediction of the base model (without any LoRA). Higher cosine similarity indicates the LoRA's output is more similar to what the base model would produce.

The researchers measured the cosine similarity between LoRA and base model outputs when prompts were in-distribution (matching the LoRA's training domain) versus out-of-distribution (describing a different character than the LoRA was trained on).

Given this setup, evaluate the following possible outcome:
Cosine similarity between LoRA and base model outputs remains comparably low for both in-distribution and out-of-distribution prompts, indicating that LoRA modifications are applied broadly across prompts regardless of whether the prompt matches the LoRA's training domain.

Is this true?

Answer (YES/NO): NO